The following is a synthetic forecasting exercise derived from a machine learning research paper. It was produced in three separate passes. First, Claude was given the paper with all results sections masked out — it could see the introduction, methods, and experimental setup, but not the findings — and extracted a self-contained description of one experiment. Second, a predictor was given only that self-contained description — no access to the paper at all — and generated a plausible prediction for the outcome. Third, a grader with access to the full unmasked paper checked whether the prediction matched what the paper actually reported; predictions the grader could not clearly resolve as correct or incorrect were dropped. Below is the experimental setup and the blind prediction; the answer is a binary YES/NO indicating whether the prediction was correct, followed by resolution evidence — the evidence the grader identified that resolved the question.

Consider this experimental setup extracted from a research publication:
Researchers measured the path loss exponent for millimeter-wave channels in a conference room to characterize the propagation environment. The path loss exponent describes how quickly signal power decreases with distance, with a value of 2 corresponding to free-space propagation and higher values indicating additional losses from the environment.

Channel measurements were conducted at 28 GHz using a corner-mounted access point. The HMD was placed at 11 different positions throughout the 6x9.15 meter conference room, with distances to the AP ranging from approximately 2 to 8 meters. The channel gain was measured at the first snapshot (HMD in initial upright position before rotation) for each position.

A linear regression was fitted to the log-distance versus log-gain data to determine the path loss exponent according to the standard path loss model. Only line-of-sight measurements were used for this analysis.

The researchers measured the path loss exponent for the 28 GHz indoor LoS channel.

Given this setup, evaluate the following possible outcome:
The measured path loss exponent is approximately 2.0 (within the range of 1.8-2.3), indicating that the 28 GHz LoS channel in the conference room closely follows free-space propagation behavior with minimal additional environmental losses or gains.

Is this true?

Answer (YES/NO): NO